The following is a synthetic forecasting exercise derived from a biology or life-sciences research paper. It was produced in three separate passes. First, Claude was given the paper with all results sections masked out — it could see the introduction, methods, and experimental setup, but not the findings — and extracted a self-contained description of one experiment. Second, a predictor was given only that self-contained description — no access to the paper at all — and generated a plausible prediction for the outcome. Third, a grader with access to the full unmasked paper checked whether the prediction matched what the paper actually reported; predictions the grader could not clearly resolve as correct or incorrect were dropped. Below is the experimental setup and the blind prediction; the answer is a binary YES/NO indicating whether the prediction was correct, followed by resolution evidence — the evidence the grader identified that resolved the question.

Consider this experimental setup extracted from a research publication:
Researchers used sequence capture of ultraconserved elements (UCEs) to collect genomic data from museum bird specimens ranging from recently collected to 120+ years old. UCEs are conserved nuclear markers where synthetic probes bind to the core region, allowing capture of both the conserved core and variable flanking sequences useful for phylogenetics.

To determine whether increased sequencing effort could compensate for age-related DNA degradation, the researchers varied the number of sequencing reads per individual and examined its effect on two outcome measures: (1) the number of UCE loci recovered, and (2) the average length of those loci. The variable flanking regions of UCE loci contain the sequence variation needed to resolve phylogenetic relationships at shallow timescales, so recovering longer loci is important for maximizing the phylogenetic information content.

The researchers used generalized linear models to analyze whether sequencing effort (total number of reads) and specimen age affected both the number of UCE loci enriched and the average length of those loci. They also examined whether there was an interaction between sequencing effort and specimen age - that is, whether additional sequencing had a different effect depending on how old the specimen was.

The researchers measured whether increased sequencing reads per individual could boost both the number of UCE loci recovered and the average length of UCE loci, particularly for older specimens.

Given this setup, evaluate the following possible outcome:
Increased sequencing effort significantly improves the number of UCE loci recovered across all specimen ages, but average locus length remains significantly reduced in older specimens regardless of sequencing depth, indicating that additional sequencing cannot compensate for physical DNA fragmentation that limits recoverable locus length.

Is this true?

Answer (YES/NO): NO